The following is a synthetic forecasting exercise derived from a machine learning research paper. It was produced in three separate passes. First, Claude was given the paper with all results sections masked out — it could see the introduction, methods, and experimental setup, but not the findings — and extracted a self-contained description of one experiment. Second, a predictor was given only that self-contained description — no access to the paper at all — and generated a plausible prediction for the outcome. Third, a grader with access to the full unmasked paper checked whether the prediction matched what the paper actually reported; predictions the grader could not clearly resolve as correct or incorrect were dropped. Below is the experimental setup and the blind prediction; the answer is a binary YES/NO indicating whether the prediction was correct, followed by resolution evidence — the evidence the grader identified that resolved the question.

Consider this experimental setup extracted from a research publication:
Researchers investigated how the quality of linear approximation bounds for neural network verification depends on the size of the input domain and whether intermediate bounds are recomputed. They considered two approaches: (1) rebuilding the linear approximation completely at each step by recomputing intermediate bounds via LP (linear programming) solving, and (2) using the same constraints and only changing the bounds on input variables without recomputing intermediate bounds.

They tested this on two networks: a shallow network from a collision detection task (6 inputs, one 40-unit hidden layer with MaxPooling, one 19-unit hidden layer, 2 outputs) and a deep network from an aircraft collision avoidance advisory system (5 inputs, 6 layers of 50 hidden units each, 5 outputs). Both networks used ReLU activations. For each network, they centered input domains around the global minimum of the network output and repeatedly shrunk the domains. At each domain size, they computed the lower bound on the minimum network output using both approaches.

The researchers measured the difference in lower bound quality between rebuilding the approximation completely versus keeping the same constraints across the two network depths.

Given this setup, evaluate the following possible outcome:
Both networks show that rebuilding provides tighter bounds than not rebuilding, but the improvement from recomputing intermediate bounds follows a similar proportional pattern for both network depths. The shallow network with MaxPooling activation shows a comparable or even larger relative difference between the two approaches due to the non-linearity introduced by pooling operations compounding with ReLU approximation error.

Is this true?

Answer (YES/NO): NO